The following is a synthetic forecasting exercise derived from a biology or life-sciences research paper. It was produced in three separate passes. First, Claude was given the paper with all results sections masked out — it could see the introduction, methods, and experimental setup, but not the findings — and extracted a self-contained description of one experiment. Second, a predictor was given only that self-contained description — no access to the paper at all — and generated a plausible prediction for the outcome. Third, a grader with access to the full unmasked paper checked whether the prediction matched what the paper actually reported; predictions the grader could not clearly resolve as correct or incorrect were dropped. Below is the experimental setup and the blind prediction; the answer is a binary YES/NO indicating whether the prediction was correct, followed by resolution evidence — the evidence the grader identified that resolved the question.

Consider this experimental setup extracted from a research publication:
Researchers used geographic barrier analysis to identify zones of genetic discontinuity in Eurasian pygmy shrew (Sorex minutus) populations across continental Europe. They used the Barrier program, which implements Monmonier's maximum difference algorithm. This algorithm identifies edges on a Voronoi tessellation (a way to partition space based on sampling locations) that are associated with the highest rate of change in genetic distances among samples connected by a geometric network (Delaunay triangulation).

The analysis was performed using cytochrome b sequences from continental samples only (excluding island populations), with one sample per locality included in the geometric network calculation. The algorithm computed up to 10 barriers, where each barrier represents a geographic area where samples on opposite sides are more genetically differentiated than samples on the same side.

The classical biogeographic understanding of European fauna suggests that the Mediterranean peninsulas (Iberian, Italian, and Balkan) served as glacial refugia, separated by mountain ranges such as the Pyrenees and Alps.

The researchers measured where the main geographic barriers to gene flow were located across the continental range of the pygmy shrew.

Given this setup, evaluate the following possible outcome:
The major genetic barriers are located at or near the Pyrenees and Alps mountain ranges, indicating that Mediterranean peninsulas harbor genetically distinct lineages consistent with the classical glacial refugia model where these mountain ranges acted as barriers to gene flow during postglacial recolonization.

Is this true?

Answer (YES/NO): YES